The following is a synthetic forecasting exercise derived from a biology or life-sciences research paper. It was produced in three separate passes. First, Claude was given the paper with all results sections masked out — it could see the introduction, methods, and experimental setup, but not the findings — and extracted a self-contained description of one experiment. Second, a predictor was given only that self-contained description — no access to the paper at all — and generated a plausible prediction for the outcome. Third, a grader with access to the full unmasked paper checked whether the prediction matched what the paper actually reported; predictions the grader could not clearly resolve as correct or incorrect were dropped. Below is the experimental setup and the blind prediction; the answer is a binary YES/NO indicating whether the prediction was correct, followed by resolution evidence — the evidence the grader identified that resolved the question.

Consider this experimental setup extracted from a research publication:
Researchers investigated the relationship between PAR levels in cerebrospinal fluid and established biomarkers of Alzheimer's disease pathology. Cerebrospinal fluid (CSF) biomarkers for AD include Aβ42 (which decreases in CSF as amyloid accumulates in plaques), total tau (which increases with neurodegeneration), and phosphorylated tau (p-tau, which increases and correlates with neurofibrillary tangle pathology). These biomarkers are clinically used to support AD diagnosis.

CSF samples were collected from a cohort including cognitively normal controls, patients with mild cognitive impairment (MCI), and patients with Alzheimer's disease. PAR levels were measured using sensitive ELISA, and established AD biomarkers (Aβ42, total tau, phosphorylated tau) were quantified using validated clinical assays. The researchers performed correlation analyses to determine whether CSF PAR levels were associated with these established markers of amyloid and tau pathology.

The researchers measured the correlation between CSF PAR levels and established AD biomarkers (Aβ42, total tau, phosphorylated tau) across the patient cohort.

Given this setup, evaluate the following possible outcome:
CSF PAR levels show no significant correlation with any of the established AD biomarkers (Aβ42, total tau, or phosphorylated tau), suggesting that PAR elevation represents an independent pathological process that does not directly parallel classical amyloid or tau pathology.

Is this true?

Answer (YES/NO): NO